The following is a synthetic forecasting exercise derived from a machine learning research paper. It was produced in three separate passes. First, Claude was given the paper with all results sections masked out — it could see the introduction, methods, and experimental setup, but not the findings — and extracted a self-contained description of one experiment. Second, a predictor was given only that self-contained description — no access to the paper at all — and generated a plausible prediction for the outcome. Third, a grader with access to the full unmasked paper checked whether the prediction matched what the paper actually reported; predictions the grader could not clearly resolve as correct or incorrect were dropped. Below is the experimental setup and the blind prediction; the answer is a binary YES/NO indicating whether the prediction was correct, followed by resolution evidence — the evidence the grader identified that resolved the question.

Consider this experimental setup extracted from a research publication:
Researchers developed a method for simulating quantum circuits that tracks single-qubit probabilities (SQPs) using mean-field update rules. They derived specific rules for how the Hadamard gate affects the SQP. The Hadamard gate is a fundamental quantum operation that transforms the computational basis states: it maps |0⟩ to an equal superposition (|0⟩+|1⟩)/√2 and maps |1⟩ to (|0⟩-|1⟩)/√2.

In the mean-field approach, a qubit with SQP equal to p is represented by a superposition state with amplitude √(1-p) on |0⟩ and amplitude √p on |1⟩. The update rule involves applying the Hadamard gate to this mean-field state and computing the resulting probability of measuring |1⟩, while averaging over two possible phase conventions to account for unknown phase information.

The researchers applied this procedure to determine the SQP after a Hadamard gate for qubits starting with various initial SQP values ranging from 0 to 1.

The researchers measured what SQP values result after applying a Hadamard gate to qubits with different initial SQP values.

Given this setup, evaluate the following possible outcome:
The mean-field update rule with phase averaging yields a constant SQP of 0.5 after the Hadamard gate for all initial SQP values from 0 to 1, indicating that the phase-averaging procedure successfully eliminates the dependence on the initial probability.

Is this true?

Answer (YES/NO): YES